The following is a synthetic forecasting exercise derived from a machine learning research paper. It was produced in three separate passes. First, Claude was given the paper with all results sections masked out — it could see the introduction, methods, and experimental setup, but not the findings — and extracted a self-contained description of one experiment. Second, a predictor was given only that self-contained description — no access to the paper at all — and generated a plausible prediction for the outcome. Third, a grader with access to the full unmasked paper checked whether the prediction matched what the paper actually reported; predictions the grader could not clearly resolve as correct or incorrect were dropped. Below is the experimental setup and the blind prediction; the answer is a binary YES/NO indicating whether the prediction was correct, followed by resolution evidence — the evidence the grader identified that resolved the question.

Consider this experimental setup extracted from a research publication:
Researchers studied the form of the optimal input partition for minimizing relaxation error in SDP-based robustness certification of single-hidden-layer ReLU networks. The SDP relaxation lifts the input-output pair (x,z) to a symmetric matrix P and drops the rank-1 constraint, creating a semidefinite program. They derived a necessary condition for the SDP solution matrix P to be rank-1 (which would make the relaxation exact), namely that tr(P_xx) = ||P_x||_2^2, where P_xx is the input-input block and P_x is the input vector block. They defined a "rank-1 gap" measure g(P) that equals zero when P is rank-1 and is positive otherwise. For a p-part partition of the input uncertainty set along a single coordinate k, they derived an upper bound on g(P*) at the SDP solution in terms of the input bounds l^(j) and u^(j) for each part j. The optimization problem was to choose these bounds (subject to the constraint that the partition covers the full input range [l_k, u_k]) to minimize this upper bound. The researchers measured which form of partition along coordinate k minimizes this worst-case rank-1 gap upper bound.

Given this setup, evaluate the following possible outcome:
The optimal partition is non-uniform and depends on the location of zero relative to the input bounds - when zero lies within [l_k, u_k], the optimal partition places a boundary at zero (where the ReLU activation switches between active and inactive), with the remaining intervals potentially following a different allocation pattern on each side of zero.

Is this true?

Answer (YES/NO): NO